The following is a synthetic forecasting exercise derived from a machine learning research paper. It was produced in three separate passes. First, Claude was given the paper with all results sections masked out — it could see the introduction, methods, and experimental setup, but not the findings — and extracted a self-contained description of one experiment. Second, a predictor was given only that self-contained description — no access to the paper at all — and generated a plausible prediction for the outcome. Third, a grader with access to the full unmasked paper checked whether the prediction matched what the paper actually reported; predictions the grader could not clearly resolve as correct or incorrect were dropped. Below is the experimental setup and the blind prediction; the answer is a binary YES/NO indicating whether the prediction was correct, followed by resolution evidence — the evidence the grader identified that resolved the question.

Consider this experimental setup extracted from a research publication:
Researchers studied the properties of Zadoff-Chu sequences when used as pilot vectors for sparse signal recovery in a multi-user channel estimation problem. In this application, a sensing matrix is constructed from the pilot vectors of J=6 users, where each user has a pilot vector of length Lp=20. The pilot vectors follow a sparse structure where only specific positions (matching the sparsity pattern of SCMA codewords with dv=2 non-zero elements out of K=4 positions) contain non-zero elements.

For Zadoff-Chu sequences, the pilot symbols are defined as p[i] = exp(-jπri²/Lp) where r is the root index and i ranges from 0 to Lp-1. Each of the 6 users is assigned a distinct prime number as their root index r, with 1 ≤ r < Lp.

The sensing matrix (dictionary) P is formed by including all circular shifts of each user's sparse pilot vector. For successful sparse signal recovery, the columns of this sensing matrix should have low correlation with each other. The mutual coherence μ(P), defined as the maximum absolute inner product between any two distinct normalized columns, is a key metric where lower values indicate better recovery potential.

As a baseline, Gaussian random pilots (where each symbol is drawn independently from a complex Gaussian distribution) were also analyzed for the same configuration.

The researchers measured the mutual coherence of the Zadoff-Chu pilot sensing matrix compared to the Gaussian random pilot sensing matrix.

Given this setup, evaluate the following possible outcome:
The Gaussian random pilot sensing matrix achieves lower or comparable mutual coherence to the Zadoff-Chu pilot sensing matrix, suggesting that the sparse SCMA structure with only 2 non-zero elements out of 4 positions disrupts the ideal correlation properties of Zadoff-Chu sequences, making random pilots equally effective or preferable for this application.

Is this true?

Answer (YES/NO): YES